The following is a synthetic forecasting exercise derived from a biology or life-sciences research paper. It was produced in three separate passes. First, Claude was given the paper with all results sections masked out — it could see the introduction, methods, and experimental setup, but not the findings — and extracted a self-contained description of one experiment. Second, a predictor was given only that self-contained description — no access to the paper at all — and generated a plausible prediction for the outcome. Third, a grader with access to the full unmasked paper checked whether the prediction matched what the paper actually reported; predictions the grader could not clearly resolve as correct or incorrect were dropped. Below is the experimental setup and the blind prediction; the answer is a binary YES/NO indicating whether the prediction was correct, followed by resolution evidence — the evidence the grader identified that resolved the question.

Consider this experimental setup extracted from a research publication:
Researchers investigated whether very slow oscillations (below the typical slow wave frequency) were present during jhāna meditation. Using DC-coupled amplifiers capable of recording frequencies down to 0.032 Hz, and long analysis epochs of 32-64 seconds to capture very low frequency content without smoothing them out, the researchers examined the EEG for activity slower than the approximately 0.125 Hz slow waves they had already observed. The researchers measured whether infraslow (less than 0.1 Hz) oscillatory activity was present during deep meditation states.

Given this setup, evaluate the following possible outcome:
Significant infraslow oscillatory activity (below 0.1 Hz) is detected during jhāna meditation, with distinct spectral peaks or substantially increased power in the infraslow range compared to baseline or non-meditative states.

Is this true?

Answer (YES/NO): NO